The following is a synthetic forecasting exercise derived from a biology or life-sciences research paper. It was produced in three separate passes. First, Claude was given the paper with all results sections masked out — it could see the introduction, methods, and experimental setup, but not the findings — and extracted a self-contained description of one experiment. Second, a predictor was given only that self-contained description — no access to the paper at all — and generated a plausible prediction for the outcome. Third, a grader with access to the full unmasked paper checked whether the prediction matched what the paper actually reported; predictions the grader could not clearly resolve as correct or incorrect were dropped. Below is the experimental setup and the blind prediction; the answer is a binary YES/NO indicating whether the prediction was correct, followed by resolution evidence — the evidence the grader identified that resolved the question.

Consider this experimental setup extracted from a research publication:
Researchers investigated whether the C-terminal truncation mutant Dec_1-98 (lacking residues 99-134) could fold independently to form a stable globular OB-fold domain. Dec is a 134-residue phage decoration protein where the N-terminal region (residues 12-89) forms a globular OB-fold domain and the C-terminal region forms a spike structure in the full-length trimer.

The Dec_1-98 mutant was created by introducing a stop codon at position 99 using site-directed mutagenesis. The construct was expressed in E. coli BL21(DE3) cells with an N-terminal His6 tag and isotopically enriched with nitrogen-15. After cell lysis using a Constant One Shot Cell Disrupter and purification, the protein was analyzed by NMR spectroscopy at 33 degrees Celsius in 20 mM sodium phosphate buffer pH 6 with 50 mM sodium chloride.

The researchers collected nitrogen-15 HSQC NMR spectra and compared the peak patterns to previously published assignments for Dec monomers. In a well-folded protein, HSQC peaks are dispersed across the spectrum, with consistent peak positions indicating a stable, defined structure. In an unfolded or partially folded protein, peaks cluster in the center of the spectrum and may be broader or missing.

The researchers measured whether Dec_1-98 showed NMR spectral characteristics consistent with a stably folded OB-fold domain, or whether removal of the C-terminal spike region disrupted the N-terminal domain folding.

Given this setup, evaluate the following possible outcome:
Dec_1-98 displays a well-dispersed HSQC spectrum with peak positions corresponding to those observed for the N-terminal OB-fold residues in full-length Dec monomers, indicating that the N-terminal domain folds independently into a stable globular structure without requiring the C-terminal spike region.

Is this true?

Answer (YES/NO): YES